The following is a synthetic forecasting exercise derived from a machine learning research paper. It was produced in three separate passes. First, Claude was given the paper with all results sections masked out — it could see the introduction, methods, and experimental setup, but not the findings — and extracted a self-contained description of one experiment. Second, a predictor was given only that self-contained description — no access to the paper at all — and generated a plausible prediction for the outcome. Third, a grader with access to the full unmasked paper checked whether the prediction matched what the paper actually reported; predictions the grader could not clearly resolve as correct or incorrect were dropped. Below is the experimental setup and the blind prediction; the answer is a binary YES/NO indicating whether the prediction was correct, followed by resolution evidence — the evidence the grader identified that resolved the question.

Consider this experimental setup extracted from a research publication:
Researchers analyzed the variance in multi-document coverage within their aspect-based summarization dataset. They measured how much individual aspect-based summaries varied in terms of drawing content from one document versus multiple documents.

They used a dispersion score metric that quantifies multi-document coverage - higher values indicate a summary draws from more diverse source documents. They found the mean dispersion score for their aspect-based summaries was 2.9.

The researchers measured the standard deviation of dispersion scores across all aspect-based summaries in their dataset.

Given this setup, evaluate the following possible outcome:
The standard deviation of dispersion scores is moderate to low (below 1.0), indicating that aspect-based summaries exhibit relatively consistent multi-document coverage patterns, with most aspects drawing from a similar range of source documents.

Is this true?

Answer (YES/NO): NO